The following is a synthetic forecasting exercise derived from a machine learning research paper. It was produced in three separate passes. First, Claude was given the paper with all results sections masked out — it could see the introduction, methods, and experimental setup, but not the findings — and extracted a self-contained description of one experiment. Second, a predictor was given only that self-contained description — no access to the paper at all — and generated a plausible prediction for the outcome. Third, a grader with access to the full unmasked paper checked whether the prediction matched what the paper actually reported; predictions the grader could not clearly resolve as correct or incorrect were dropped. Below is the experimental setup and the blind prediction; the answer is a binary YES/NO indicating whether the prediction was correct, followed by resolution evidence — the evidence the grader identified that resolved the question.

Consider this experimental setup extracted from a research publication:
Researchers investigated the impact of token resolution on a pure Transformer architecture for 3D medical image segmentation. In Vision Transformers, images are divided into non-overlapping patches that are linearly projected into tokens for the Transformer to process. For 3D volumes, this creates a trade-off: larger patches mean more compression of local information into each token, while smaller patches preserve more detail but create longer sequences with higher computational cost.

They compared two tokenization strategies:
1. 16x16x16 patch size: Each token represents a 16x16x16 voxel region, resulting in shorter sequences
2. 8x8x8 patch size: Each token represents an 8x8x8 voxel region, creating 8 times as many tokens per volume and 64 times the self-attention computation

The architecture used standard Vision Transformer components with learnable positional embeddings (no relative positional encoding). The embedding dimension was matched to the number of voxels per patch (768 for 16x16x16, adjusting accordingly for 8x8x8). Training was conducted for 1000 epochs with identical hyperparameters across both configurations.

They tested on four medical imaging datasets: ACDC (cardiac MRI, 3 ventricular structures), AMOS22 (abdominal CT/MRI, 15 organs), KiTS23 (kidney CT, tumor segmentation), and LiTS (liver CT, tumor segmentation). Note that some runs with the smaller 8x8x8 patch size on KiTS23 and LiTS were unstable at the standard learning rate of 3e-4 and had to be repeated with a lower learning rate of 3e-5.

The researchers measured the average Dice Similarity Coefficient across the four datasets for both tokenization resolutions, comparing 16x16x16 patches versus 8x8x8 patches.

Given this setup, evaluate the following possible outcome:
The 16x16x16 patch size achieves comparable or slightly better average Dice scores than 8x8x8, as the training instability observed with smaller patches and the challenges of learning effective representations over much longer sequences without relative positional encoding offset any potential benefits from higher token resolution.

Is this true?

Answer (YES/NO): NO